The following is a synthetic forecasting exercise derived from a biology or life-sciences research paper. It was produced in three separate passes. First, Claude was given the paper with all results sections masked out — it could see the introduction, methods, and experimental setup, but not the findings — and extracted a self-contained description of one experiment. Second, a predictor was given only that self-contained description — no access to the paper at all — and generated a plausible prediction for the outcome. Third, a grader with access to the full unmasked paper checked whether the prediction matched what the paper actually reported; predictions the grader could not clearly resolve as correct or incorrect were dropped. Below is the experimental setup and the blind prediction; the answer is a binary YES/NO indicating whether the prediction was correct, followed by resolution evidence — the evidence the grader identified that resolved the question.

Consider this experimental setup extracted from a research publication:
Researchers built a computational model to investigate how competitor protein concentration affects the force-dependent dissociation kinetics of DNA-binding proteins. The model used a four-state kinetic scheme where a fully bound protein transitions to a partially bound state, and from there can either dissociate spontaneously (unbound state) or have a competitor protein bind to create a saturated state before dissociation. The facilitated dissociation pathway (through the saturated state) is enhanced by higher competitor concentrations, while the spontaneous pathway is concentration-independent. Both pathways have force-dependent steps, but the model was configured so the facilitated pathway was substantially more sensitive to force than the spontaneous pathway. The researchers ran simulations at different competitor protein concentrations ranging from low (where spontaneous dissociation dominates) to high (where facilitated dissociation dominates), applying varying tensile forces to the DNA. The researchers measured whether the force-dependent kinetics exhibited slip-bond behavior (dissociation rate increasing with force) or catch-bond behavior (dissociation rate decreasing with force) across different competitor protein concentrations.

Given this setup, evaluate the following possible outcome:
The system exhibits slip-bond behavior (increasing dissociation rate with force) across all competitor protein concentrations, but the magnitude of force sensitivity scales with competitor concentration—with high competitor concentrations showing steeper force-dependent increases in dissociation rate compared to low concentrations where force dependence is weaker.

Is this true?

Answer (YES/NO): NO